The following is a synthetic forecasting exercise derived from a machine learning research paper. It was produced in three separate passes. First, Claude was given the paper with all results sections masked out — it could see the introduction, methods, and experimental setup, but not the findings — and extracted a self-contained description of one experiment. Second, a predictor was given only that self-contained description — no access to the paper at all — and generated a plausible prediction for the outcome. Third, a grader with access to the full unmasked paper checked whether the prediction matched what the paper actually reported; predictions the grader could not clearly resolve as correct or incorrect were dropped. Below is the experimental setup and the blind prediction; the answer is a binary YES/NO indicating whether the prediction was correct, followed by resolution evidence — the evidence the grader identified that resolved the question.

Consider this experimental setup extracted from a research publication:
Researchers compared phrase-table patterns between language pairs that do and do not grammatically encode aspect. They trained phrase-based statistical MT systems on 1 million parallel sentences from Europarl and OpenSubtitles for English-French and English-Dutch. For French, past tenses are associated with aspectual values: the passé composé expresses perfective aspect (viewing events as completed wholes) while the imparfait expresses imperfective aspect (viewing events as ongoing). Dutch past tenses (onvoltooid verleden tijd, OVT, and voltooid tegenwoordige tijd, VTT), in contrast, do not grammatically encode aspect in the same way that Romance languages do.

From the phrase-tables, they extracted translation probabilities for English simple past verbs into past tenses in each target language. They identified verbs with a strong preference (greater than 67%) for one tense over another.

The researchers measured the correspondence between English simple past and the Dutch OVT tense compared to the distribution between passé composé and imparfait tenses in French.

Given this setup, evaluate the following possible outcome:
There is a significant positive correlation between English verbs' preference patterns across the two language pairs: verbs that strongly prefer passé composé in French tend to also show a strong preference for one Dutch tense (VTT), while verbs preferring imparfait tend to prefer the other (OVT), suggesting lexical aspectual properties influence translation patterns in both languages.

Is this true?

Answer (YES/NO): NO